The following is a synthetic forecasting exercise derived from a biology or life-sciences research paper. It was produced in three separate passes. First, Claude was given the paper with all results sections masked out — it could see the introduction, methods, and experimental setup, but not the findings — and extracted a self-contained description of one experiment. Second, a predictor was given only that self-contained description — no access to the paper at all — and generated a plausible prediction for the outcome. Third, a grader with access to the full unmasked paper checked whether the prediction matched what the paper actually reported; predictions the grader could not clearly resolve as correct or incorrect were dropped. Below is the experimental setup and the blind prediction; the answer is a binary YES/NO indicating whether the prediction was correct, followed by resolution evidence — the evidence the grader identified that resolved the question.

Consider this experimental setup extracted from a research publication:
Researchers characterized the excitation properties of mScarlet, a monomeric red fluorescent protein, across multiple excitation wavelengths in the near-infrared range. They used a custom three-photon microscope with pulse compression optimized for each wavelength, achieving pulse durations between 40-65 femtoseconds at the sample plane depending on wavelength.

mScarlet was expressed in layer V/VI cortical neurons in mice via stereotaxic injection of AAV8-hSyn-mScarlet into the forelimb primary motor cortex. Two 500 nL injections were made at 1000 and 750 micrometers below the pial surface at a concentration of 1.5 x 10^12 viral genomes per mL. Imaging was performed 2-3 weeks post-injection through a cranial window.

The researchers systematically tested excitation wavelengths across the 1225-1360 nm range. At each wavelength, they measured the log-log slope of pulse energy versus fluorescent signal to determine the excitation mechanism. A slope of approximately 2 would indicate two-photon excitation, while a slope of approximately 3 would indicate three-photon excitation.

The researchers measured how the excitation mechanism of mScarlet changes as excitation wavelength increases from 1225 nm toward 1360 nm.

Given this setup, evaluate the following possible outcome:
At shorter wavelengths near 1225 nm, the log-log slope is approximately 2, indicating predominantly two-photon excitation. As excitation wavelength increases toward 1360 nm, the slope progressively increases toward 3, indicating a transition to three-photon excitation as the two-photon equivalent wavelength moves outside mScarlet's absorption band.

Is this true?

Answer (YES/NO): YES